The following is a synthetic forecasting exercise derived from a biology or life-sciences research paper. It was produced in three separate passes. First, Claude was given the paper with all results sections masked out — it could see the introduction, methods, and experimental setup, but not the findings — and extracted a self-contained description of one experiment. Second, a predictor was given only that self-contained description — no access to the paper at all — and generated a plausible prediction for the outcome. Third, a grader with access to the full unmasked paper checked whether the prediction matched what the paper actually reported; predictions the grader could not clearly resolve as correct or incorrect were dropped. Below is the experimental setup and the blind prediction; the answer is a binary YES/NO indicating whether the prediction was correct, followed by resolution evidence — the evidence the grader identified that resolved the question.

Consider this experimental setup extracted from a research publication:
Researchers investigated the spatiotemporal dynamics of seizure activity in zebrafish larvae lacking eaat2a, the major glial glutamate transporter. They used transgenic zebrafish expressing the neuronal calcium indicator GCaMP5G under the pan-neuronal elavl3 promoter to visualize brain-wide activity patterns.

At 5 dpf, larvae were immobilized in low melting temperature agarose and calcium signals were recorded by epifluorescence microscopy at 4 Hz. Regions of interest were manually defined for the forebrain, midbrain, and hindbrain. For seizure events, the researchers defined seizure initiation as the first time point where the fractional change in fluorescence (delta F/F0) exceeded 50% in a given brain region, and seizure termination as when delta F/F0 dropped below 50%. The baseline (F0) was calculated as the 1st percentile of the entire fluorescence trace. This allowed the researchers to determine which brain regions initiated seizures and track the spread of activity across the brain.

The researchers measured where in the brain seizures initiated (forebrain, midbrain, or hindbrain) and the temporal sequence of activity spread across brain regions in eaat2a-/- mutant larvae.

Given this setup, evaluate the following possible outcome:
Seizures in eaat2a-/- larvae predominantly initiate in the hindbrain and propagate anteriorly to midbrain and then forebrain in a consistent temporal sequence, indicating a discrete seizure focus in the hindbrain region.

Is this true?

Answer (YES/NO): NO